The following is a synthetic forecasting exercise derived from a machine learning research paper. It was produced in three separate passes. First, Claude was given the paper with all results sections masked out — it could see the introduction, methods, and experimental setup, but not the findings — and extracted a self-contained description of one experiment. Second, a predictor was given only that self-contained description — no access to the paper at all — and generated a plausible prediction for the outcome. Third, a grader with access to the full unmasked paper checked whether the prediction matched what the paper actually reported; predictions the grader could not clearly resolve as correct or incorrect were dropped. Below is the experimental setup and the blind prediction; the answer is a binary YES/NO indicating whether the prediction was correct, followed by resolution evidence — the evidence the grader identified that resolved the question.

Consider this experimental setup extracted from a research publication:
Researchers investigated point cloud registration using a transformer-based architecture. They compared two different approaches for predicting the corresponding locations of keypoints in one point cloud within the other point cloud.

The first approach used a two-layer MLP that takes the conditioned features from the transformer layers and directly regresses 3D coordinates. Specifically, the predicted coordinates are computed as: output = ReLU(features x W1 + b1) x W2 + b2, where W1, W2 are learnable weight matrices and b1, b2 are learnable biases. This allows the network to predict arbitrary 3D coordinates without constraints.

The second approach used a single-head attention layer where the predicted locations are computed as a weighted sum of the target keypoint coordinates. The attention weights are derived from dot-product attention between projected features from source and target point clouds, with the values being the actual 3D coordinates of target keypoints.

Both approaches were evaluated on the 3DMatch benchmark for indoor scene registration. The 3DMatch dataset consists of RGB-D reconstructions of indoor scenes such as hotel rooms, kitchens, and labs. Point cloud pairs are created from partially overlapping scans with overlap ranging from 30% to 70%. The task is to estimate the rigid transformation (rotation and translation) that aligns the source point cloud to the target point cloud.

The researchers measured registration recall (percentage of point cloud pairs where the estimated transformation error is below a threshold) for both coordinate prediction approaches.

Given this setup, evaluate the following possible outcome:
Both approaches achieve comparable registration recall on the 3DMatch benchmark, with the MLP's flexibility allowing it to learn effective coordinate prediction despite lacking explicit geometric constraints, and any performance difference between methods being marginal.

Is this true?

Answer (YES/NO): NO